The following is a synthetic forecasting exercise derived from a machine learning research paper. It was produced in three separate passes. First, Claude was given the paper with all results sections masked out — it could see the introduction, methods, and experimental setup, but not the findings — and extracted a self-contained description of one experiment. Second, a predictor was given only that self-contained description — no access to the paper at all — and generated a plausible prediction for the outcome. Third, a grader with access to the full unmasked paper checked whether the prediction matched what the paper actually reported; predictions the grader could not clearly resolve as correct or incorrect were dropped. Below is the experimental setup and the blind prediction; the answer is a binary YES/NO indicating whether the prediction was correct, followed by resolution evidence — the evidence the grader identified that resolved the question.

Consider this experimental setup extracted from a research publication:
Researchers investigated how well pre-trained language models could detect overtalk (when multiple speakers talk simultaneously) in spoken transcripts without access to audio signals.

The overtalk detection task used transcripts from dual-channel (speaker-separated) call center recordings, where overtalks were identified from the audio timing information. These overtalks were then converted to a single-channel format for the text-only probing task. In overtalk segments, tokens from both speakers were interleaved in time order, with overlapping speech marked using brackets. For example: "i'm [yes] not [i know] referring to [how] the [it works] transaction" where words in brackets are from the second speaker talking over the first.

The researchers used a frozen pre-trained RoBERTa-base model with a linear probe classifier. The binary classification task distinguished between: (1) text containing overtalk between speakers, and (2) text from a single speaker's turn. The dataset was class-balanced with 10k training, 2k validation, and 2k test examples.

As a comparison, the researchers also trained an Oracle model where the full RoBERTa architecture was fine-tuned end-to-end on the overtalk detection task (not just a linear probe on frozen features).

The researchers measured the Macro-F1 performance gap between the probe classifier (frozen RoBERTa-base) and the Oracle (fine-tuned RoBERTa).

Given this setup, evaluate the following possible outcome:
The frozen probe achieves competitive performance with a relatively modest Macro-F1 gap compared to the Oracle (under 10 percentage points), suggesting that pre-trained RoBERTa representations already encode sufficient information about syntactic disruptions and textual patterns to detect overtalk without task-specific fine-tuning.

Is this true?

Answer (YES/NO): NO